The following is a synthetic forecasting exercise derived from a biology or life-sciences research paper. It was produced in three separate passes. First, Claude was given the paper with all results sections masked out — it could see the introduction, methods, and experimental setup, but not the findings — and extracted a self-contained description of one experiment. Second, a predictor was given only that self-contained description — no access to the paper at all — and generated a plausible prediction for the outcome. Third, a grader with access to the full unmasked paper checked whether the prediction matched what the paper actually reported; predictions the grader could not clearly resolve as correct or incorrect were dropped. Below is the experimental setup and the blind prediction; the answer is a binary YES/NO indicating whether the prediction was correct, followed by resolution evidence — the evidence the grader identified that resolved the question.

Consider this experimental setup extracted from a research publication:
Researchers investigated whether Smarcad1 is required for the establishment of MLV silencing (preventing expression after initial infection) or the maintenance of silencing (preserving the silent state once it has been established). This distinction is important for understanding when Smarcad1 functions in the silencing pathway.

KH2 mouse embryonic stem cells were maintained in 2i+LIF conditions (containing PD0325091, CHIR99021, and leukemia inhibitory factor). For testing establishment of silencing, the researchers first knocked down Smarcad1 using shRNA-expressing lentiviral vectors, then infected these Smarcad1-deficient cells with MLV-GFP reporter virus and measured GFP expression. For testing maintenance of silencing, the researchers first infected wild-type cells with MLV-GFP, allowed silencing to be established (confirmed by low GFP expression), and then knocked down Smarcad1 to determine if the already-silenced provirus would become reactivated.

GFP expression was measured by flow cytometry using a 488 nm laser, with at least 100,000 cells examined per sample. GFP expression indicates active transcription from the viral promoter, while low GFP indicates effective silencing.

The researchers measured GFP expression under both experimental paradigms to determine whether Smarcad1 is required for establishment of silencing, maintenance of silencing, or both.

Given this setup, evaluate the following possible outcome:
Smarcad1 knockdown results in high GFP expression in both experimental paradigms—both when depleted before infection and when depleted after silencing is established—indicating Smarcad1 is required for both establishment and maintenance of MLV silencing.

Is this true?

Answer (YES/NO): YES